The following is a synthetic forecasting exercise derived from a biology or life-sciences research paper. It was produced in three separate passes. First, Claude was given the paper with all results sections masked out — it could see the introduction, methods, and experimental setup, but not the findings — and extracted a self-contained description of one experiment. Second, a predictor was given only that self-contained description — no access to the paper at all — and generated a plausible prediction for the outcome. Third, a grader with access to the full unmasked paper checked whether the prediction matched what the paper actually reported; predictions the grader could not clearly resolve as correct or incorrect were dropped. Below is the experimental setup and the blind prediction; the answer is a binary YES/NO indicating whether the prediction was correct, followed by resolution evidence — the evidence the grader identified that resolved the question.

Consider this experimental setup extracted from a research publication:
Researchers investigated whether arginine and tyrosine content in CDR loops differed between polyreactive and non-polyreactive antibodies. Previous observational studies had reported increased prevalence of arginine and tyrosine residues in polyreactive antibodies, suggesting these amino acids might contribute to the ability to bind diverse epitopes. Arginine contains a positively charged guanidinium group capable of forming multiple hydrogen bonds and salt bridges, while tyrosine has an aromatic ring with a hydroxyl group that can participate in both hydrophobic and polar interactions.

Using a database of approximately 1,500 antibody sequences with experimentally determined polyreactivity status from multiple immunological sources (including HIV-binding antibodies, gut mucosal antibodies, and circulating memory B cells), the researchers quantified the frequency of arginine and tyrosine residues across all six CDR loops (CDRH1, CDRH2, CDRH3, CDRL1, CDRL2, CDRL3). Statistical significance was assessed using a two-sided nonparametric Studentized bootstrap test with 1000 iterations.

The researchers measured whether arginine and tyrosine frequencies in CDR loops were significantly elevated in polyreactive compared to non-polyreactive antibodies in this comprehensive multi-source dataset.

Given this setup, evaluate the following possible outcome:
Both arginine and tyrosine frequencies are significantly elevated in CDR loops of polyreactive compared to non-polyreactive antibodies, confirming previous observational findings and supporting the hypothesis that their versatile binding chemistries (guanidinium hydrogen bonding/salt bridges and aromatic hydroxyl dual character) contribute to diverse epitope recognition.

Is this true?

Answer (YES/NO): NO